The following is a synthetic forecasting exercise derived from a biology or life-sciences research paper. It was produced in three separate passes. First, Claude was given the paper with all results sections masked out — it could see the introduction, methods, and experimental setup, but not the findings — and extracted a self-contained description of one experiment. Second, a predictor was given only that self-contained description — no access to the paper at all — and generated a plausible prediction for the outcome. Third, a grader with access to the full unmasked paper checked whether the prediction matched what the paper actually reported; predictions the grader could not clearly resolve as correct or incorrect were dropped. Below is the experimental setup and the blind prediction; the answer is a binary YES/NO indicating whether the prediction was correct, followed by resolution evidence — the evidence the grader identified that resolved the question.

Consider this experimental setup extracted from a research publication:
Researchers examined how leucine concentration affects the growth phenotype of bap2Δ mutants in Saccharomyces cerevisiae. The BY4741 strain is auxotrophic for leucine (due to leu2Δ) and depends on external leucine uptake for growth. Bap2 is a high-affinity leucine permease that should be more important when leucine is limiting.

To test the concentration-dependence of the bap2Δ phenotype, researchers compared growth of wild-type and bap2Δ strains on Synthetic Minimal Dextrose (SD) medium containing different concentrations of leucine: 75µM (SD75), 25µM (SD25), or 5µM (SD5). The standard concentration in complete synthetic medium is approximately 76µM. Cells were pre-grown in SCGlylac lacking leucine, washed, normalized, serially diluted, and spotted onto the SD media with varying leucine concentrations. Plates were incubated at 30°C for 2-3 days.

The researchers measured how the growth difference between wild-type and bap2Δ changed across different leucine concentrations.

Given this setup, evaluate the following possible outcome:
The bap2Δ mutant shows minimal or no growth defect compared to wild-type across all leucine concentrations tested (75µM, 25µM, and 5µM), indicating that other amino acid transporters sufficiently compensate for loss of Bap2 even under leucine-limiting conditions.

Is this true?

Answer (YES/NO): NO